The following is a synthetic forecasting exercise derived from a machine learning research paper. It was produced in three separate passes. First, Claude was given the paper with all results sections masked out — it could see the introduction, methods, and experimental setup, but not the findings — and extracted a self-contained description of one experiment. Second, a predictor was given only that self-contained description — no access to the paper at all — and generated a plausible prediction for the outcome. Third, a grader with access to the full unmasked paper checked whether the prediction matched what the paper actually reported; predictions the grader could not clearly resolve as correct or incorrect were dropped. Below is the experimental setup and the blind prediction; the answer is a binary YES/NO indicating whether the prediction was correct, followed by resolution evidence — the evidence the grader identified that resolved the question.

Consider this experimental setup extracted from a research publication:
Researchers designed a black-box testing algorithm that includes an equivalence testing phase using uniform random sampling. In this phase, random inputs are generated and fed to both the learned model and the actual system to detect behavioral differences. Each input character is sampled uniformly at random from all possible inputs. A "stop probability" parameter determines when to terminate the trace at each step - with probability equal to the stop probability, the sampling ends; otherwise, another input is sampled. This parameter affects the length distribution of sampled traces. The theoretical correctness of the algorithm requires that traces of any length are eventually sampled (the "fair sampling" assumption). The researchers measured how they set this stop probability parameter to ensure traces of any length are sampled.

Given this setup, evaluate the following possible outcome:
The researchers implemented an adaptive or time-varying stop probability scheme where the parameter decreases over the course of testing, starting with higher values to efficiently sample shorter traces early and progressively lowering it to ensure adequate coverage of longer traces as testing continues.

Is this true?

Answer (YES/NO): YES